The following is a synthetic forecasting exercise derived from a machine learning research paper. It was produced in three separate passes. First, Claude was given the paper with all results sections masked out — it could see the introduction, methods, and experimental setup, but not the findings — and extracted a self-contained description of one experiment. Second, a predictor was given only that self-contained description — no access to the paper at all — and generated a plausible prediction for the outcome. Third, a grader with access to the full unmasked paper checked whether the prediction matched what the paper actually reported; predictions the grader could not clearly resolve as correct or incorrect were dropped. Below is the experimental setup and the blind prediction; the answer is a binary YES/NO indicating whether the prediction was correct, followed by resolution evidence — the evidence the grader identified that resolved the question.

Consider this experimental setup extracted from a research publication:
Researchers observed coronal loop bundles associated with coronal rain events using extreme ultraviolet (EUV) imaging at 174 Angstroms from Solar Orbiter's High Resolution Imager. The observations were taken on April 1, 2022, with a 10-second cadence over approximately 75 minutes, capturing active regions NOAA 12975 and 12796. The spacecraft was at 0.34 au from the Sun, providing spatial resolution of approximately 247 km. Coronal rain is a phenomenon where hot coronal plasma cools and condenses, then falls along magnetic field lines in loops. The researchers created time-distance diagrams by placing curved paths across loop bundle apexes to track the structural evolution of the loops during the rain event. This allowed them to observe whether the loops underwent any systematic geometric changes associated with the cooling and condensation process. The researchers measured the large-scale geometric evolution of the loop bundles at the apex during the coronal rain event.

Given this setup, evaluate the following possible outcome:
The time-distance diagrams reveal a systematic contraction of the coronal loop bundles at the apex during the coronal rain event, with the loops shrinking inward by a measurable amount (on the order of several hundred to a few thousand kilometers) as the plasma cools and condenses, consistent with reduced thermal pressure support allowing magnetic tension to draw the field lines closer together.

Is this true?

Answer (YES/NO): NO